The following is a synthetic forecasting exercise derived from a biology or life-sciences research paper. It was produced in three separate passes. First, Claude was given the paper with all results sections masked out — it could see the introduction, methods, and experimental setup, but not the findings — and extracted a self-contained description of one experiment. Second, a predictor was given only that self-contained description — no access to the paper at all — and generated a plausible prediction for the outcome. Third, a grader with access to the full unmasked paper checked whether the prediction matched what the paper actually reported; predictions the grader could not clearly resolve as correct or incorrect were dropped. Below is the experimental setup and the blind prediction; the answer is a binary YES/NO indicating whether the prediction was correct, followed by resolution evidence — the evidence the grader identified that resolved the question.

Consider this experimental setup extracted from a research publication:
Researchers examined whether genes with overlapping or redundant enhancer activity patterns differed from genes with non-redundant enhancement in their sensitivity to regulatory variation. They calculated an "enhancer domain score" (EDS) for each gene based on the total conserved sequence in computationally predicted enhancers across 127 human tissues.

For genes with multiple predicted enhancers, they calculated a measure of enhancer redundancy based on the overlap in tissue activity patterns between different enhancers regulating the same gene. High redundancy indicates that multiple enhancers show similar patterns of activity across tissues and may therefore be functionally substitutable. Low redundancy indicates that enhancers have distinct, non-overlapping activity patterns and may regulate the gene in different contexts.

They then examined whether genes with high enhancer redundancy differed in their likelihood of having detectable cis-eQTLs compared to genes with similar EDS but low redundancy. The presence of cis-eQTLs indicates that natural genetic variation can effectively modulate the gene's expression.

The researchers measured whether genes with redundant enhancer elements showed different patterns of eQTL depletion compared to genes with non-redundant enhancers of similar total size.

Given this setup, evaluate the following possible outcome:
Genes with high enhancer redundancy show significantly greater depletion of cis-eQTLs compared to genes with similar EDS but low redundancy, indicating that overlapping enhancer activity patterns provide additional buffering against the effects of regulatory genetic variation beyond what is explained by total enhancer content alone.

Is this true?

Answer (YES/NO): YES